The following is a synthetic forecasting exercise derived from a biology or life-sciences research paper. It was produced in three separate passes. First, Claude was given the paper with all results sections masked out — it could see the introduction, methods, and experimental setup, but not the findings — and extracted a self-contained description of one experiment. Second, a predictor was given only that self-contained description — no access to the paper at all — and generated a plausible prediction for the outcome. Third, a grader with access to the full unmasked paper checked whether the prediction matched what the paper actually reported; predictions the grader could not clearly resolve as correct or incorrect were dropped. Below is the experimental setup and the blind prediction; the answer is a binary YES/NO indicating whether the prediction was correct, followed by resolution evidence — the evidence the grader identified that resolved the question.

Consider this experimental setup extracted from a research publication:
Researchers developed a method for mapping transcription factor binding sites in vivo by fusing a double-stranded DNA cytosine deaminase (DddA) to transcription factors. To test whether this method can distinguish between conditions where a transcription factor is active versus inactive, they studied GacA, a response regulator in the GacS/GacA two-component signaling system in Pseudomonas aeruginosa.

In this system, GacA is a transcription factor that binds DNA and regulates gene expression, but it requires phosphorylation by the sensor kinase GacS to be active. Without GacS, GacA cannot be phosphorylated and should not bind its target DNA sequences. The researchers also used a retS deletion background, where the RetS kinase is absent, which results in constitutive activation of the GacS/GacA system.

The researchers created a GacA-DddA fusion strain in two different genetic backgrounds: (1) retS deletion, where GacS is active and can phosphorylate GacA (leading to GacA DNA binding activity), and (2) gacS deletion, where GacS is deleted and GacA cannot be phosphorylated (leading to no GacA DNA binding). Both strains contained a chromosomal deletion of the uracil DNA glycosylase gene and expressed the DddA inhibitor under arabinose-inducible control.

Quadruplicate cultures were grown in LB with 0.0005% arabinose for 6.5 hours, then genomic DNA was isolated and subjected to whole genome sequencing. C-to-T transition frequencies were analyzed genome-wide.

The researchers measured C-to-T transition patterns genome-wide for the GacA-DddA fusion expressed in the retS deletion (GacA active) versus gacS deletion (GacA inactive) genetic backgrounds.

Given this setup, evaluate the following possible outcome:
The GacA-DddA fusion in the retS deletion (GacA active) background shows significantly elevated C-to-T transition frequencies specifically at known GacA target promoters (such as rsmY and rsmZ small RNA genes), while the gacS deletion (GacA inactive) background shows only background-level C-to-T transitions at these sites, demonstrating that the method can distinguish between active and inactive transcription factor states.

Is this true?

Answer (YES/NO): YES